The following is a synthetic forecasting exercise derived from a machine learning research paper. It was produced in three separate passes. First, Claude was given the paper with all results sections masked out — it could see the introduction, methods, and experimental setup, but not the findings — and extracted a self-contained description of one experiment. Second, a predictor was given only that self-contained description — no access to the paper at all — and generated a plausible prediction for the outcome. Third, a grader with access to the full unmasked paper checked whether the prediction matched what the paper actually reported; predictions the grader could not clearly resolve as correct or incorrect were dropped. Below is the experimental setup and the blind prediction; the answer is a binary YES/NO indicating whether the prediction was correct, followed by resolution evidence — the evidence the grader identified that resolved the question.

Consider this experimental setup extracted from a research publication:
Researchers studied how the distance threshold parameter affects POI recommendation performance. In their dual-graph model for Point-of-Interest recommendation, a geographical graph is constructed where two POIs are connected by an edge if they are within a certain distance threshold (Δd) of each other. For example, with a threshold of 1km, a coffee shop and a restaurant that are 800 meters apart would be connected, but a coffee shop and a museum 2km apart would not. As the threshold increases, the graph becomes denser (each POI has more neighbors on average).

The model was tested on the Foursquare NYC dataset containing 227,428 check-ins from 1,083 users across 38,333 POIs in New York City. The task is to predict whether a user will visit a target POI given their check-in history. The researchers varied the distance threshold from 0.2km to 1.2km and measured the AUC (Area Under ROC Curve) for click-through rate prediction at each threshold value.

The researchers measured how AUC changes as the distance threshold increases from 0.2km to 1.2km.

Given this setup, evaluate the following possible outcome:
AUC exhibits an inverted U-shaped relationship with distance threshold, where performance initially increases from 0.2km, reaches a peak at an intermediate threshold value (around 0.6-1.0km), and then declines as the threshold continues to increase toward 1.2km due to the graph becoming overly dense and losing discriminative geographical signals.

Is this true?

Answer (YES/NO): YES